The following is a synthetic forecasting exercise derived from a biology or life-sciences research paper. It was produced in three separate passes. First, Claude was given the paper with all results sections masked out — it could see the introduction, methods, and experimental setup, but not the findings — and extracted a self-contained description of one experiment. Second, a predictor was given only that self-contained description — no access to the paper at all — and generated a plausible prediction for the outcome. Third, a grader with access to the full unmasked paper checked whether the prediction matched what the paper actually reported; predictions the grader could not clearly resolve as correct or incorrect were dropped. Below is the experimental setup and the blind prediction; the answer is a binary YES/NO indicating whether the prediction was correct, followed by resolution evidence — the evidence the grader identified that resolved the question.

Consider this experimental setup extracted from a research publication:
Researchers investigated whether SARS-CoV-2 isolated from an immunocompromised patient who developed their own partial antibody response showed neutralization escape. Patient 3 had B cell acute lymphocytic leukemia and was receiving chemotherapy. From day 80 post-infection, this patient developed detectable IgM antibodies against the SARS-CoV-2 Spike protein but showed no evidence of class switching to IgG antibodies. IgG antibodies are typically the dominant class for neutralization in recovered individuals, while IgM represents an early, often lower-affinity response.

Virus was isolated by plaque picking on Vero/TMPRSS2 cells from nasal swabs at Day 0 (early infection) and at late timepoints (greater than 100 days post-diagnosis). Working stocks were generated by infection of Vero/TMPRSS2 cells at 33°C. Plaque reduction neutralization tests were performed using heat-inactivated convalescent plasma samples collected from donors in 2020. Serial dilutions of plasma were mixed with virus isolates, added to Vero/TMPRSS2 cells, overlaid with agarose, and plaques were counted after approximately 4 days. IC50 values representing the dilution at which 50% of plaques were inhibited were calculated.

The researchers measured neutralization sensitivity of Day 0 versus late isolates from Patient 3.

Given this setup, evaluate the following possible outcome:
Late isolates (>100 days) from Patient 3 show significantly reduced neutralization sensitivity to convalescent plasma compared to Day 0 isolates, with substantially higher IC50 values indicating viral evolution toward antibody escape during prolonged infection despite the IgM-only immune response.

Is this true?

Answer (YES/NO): YES